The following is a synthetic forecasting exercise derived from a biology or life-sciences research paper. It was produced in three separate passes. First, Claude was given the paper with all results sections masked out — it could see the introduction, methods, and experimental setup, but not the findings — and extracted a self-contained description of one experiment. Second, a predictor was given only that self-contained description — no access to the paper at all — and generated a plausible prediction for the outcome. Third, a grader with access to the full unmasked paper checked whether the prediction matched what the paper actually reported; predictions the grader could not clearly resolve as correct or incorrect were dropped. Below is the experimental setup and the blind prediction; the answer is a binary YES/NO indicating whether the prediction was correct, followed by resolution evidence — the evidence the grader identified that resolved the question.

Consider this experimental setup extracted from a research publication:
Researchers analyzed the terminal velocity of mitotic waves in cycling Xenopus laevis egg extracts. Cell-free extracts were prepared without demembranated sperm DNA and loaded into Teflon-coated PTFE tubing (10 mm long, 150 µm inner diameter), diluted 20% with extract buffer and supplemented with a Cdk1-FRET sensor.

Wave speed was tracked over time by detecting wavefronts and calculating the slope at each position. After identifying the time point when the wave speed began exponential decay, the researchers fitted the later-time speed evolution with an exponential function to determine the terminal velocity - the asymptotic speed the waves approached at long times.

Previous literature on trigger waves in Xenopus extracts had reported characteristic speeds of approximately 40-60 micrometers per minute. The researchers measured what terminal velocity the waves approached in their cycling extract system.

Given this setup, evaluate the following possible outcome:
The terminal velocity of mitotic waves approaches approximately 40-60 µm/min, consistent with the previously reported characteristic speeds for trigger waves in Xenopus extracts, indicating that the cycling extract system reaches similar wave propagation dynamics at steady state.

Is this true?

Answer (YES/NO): YES